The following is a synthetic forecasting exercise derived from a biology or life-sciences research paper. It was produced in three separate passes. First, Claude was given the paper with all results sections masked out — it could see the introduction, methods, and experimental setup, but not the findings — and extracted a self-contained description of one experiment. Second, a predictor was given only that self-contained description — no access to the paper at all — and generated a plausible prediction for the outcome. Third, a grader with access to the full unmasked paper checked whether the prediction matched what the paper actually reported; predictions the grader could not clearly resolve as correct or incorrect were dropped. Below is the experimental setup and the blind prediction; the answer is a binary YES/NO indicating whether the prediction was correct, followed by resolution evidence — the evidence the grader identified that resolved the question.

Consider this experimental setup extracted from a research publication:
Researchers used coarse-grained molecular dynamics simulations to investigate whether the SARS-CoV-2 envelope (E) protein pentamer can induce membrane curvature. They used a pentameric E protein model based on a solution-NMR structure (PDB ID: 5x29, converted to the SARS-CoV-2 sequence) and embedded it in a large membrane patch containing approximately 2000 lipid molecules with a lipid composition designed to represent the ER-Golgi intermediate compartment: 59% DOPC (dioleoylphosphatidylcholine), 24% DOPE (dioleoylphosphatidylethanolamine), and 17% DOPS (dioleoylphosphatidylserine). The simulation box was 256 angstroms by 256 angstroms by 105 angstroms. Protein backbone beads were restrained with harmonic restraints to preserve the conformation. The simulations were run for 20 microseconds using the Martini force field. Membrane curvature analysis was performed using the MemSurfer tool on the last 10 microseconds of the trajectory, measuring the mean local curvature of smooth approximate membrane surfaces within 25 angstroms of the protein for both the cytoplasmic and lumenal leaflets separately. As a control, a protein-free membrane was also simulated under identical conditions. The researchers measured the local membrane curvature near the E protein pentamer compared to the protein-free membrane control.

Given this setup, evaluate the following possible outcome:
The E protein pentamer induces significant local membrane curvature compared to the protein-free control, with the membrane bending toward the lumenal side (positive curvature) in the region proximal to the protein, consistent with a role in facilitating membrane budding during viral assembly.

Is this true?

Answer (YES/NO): YES